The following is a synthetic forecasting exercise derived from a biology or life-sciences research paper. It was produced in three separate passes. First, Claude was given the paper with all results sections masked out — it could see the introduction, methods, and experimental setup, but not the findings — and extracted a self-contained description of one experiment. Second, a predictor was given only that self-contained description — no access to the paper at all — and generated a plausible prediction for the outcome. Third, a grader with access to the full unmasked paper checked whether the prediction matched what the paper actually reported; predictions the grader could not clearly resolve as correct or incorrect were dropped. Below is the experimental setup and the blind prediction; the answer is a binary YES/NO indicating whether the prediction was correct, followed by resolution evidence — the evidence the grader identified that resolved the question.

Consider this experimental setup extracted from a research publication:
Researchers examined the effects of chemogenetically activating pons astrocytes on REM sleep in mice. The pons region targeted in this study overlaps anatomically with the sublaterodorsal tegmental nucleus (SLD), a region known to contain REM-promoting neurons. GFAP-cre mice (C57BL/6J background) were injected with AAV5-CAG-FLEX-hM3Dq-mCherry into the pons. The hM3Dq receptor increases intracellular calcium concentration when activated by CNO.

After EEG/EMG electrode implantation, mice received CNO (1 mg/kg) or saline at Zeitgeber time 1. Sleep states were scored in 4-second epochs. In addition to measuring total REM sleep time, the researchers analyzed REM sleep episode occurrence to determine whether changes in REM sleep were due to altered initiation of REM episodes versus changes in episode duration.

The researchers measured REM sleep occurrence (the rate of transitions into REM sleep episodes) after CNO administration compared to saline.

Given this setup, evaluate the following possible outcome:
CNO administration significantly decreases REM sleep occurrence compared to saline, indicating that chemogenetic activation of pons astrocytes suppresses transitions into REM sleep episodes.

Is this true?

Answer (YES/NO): YES